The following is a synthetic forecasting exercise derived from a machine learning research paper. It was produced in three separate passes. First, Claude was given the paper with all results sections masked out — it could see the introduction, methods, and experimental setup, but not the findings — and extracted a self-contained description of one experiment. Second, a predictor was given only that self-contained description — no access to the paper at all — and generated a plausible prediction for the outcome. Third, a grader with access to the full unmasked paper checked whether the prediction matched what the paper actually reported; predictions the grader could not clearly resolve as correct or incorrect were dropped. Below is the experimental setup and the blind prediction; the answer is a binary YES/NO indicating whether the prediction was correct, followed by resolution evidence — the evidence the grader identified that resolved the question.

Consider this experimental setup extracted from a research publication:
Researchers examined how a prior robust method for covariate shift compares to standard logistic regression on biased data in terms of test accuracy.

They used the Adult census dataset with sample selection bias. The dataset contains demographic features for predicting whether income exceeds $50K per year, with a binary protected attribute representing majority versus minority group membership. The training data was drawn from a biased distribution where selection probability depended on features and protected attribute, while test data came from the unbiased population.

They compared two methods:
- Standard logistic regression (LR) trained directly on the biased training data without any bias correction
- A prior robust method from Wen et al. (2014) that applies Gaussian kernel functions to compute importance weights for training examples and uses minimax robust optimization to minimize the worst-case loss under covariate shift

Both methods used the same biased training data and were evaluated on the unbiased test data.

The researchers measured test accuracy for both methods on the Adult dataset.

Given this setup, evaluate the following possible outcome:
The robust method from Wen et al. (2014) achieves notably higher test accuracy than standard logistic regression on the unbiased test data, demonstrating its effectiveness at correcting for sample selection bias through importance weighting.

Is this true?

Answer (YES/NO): YES